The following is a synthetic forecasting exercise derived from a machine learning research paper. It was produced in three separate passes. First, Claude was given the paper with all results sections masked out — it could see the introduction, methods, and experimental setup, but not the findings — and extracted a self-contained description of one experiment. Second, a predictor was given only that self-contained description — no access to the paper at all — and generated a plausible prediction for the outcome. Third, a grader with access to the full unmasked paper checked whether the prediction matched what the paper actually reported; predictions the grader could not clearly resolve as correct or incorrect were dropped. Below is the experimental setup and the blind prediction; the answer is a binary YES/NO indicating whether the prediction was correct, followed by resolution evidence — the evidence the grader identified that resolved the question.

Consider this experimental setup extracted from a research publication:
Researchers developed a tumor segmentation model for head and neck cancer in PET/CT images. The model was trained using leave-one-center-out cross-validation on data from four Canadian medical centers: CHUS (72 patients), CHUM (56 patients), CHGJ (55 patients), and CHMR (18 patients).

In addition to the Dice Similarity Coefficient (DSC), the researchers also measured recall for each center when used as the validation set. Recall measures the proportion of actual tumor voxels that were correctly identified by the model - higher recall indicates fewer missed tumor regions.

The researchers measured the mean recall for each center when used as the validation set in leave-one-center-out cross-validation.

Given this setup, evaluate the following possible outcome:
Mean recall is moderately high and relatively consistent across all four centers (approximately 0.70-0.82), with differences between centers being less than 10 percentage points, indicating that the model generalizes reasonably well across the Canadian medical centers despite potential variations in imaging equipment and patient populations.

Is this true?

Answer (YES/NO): NO